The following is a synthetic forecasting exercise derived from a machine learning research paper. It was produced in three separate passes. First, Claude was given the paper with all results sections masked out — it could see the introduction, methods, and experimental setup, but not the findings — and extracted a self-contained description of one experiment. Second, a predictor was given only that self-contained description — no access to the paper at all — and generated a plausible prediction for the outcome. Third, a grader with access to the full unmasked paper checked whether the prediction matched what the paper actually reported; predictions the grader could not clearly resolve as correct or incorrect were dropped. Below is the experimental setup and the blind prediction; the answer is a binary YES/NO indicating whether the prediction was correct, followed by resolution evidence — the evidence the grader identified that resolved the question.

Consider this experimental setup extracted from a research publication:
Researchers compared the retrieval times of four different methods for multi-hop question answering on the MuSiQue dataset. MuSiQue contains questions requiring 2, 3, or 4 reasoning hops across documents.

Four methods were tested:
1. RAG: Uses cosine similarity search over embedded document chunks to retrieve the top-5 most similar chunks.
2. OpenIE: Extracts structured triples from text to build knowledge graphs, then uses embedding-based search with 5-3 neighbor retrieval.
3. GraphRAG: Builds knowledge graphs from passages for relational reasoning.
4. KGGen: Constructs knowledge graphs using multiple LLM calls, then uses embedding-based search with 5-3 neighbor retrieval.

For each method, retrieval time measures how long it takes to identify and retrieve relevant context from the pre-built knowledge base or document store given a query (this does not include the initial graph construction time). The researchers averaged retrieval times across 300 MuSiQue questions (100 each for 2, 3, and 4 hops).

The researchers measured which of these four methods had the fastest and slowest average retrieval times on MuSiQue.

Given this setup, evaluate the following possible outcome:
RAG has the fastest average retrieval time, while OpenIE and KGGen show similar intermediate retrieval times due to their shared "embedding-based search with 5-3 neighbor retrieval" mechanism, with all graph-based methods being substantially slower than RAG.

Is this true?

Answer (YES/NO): NO